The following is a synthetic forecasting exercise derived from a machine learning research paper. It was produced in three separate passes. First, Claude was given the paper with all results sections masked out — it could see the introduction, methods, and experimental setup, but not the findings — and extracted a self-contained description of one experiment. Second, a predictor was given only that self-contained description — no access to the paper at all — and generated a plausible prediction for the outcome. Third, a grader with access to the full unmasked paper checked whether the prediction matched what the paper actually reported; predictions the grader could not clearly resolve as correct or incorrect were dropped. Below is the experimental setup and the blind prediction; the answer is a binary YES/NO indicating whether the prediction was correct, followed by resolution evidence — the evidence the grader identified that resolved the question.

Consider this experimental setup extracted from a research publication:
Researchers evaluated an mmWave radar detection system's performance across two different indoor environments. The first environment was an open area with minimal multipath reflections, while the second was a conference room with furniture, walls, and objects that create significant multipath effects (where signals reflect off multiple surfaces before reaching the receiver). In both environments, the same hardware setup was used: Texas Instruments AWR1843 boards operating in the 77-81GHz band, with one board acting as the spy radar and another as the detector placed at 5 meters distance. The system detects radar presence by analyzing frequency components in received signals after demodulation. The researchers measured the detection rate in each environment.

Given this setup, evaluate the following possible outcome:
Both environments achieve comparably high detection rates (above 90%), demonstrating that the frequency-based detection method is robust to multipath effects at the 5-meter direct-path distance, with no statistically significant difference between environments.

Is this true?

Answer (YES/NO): YES